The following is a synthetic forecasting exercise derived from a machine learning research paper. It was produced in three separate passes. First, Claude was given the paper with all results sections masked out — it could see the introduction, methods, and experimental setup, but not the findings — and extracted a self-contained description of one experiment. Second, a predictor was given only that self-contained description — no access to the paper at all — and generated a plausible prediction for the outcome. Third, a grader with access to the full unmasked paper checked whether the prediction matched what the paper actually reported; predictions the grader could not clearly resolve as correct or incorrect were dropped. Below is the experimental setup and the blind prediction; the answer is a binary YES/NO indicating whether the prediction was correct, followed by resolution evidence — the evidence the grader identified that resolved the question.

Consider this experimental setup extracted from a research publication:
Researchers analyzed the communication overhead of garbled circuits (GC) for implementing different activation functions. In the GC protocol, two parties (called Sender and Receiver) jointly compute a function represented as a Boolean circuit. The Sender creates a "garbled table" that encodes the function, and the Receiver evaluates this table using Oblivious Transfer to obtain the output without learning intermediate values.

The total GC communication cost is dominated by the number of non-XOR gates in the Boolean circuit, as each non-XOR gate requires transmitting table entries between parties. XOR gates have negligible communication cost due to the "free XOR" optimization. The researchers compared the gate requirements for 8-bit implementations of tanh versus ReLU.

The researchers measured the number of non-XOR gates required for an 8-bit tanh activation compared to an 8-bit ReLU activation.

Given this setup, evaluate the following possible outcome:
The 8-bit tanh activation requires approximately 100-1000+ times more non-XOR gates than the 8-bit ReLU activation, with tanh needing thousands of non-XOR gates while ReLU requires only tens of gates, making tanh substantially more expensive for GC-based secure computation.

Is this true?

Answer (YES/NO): NO